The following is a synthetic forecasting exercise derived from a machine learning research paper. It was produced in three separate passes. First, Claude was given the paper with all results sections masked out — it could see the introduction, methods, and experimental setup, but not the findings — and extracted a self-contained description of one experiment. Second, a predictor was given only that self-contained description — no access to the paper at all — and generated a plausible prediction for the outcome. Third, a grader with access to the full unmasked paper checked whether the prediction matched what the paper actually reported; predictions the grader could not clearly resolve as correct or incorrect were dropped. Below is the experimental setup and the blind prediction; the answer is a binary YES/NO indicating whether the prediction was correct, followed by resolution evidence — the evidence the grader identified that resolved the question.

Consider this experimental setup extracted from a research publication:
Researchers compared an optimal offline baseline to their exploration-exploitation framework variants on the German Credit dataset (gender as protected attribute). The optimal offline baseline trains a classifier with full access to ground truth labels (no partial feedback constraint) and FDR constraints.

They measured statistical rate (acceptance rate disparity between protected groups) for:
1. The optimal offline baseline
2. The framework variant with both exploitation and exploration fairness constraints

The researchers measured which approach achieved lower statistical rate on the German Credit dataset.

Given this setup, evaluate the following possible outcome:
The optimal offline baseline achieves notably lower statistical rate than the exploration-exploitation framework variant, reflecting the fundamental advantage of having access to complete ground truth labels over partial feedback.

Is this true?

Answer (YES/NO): NO